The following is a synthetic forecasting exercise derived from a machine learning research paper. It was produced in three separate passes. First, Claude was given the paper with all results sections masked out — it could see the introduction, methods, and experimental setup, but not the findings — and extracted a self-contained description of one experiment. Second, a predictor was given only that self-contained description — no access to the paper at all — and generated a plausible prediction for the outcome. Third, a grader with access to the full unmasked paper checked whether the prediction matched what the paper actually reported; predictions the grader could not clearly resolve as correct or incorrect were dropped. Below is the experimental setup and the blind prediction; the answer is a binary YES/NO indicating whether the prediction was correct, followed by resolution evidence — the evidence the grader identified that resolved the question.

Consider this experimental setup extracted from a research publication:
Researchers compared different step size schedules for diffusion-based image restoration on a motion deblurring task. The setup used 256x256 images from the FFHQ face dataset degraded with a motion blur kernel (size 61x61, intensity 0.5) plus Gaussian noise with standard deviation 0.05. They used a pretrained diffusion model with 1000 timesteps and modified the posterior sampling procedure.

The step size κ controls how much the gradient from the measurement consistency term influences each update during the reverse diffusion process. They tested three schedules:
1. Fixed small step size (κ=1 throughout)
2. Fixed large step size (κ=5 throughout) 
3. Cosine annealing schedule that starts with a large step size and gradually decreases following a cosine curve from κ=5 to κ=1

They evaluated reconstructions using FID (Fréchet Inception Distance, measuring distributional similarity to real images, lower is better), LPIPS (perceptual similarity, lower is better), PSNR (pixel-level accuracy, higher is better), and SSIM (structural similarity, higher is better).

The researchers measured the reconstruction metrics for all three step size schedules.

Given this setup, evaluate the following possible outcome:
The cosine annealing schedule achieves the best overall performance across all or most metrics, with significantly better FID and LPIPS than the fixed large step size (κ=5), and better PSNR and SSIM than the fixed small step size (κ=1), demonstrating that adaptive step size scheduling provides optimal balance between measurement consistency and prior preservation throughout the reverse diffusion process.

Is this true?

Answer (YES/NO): YES